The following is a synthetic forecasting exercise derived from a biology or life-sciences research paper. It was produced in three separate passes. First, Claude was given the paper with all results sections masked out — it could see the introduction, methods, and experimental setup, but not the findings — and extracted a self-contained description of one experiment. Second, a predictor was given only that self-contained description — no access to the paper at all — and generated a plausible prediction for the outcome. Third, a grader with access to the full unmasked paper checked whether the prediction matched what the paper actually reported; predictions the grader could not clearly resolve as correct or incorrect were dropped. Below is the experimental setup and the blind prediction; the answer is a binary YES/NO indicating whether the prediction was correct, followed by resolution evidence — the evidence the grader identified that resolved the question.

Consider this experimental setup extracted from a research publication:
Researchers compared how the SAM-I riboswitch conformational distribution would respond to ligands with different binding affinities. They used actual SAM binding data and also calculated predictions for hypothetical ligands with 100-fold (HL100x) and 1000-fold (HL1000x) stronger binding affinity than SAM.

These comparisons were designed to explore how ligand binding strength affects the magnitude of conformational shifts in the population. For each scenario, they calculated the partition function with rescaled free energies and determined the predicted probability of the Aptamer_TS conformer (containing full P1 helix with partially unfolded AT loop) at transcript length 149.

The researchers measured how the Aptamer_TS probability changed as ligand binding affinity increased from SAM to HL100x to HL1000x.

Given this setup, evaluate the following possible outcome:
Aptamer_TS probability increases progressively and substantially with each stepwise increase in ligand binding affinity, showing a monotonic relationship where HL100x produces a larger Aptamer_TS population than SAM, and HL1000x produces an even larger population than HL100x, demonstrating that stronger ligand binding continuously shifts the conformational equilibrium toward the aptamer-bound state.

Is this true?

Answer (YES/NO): YES